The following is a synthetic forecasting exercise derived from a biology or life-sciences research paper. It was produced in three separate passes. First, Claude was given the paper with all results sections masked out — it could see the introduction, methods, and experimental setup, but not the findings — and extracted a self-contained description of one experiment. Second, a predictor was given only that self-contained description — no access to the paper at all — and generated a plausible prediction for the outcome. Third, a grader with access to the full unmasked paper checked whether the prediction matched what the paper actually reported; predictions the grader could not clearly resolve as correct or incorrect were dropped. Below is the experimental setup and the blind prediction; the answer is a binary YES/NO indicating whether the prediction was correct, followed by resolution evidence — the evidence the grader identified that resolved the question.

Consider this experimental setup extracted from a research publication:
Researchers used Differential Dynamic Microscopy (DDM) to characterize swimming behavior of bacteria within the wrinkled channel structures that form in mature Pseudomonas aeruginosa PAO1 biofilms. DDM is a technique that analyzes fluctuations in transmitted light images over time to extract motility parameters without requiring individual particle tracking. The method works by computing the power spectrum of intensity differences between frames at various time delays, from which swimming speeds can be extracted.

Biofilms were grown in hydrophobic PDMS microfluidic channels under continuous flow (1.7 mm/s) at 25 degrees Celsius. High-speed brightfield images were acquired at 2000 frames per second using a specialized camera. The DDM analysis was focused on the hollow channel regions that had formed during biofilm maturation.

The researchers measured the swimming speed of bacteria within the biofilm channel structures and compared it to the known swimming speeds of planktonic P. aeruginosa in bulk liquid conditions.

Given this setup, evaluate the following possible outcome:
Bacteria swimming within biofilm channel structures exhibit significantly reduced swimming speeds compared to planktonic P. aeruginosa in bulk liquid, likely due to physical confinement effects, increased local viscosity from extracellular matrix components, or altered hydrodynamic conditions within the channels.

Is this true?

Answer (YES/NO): NO